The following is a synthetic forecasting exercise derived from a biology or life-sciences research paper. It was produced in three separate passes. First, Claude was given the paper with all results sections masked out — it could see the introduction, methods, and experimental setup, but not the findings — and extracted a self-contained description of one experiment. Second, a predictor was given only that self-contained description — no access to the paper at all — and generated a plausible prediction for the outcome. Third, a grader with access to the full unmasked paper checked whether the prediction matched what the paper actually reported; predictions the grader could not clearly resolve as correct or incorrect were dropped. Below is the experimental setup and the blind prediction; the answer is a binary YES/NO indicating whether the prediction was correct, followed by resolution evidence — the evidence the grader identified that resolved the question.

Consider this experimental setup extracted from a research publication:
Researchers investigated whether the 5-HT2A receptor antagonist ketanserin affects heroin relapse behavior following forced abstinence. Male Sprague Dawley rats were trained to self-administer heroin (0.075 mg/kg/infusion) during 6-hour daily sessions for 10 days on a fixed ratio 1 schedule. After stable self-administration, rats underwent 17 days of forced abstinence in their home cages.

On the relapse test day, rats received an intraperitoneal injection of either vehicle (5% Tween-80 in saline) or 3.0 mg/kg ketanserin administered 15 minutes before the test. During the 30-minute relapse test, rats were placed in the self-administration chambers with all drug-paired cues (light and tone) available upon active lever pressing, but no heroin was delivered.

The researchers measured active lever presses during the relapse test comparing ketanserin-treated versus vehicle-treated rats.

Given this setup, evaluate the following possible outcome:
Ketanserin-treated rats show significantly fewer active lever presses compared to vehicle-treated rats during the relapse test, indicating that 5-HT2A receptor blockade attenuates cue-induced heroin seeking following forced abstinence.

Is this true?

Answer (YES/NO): NO